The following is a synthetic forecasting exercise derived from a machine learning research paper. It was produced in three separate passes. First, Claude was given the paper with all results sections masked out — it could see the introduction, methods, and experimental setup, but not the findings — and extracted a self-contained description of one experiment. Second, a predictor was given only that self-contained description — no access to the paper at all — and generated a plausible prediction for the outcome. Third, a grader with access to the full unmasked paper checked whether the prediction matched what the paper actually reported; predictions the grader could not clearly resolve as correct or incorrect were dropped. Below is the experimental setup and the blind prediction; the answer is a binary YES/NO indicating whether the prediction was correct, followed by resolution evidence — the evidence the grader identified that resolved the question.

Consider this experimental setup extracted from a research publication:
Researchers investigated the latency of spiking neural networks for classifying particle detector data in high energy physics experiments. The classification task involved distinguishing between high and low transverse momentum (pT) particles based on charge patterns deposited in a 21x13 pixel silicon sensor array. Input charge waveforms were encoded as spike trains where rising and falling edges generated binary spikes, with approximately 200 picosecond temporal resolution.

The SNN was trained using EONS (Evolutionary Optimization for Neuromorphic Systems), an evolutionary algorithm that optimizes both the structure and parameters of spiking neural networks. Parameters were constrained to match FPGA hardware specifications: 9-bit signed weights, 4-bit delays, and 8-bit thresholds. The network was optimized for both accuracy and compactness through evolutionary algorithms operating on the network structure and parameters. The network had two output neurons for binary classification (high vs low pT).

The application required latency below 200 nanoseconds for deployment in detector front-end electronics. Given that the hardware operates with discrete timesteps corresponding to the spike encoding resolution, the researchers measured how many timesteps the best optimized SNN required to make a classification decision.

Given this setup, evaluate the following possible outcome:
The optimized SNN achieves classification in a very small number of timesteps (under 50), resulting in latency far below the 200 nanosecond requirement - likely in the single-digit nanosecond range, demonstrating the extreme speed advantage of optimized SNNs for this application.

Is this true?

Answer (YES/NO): YES